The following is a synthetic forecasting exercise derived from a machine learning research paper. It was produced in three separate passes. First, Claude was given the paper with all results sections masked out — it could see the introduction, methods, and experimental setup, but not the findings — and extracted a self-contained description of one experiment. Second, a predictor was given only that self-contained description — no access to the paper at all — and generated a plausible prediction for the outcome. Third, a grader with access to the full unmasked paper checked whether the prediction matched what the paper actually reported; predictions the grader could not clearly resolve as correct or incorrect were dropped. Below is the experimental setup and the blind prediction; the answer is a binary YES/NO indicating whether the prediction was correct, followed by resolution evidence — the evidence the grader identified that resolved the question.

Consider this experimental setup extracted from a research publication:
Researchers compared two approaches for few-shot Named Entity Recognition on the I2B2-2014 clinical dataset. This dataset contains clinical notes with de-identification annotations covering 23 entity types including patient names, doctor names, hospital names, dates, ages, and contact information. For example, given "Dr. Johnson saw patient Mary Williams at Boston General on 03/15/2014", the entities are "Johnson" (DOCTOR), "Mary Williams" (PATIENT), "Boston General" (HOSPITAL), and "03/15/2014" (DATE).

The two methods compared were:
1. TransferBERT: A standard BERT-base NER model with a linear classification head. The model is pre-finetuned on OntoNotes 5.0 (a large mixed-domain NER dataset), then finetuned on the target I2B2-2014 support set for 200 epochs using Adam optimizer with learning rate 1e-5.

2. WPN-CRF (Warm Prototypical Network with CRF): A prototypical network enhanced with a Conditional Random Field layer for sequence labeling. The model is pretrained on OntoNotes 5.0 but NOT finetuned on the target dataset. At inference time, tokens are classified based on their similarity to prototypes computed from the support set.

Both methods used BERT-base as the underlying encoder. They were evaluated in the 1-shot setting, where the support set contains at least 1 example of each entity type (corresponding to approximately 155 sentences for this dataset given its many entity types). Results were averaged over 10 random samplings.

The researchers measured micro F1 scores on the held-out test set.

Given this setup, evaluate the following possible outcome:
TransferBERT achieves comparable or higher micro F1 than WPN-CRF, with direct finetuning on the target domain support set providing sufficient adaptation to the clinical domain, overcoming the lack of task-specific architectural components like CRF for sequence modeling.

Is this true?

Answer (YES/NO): YES